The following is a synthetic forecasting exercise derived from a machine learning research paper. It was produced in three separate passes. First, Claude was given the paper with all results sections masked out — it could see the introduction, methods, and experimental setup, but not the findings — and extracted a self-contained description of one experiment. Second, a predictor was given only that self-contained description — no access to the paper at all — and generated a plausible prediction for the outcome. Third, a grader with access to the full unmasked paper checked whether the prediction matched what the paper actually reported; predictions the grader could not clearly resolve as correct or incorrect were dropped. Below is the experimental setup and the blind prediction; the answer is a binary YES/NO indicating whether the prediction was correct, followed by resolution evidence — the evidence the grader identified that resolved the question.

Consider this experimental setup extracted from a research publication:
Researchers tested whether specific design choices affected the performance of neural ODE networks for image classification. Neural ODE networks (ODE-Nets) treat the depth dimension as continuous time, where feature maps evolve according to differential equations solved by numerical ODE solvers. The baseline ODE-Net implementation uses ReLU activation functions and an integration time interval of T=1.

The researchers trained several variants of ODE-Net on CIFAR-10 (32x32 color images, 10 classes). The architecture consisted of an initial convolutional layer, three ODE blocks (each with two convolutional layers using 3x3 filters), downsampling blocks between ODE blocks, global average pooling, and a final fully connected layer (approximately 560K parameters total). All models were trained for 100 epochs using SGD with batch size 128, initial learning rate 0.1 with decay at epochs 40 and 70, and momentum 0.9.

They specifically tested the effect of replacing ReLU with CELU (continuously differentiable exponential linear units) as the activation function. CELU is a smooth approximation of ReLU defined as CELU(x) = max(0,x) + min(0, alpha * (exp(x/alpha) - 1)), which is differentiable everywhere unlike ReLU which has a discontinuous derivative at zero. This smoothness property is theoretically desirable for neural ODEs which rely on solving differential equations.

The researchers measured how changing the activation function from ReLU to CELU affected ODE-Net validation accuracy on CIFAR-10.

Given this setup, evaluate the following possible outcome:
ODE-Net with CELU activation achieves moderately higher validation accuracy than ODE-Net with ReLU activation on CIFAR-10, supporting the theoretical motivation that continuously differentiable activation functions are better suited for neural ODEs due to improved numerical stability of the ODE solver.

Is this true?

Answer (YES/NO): NO